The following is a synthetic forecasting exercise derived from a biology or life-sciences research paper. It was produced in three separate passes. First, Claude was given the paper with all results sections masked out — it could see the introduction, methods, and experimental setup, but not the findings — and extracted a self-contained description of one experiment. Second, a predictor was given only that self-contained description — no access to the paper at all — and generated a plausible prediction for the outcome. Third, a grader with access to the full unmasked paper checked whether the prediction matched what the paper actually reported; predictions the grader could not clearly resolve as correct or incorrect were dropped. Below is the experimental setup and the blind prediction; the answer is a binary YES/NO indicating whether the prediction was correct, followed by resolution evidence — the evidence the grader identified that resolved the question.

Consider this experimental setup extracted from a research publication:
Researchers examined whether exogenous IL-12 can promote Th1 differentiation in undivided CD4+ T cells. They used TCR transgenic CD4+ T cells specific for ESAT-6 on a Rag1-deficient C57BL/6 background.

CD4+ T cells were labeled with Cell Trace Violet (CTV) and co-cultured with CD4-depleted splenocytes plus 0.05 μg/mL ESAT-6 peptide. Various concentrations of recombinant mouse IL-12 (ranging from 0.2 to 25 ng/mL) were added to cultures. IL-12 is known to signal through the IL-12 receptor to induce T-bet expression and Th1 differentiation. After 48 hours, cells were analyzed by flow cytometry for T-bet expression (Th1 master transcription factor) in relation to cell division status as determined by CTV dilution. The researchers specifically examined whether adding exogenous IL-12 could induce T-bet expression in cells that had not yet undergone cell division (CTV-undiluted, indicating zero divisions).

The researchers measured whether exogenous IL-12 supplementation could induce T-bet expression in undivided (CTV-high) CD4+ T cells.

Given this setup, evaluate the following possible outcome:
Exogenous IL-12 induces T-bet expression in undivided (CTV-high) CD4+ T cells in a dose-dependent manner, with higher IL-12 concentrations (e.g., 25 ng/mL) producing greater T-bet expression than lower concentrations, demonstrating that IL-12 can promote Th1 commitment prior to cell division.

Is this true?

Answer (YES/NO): NO